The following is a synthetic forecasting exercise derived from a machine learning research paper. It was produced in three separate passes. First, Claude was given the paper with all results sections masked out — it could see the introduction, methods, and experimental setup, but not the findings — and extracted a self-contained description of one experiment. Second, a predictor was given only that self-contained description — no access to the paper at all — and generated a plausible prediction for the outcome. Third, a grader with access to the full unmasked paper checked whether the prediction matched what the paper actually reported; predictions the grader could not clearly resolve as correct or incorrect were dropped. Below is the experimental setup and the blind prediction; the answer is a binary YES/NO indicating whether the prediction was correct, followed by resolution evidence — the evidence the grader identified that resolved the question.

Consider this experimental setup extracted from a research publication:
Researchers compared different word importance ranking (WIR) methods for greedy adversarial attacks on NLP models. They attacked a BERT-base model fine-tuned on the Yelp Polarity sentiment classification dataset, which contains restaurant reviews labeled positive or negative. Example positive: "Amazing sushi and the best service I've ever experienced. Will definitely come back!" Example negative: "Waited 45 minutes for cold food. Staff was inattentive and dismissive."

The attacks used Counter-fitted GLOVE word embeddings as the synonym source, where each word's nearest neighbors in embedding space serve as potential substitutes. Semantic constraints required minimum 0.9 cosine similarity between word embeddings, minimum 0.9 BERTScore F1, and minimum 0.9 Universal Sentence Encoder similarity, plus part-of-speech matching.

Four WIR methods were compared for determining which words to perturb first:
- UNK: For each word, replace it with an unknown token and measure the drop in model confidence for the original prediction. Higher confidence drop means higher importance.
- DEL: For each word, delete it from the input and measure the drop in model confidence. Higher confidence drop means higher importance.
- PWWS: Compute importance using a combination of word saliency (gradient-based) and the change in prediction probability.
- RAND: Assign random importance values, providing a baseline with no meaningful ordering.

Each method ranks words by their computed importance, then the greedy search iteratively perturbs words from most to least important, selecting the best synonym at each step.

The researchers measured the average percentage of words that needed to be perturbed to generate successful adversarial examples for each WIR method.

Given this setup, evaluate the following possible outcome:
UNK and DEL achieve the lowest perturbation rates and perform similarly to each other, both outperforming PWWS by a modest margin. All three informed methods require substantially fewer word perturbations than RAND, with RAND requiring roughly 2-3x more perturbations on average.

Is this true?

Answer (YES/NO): NO